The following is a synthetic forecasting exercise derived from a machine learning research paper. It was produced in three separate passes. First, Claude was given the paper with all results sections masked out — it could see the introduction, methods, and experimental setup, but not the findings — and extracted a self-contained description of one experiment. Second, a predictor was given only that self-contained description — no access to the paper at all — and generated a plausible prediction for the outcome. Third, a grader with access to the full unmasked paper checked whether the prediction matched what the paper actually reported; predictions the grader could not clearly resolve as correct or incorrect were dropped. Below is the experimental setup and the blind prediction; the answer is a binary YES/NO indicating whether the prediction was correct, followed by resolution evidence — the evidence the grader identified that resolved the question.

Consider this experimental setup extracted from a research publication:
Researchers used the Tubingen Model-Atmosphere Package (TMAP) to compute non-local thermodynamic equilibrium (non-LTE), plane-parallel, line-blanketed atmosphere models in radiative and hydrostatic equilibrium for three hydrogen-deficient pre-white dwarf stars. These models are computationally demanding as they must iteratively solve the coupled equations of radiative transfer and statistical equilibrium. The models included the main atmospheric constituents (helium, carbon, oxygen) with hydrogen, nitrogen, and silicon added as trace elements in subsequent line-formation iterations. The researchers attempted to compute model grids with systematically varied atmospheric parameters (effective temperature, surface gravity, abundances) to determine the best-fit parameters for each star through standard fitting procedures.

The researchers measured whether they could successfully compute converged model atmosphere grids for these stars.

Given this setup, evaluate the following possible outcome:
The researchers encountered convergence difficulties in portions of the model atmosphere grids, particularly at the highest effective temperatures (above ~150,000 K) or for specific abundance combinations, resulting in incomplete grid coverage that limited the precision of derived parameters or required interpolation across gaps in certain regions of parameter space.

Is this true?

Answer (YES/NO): NO